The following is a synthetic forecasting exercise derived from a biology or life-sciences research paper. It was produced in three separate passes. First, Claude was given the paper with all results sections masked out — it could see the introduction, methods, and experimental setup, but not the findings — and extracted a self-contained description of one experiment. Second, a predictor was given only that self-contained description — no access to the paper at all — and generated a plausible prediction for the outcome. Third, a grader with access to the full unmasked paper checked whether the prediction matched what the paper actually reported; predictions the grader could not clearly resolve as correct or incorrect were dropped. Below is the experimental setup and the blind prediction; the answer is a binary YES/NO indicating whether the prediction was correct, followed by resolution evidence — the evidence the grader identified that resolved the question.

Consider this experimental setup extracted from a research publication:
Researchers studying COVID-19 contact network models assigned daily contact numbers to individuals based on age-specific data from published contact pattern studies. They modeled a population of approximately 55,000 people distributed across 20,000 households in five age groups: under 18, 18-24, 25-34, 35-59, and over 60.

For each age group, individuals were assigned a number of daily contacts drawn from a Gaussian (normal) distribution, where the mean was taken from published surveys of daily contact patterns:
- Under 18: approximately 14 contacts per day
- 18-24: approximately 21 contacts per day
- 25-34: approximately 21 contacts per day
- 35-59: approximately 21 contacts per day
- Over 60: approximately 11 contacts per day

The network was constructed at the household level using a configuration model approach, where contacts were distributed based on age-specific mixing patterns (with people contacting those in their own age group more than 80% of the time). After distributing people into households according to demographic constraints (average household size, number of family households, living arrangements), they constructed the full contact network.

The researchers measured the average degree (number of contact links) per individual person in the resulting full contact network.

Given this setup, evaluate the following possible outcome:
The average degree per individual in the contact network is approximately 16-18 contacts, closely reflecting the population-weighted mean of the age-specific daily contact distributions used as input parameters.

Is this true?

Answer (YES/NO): YES